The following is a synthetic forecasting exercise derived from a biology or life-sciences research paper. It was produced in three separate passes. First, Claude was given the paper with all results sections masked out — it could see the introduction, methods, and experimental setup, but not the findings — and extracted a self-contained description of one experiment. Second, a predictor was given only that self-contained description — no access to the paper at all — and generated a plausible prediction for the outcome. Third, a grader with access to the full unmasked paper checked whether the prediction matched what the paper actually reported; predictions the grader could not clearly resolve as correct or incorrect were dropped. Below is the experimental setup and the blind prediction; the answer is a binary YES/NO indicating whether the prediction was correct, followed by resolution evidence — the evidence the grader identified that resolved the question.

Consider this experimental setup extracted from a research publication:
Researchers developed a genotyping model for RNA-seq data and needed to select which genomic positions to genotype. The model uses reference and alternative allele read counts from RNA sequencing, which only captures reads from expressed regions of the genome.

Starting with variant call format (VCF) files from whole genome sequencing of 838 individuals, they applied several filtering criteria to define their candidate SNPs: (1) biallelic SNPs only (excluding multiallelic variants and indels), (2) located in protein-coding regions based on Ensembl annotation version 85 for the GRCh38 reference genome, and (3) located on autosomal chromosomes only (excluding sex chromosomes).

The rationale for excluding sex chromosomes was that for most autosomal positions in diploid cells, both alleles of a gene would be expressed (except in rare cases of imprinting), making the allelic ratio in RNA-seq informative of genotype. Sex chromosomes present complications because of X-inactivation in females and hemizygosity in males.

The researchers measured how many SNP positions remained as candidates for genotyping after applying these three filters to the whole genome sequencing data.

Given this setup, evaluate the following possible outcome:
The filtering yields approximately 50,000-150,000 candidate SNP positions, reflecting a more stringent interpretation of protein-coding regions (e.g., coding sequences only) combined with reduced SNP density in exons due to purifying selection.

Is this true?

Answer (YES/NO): NO